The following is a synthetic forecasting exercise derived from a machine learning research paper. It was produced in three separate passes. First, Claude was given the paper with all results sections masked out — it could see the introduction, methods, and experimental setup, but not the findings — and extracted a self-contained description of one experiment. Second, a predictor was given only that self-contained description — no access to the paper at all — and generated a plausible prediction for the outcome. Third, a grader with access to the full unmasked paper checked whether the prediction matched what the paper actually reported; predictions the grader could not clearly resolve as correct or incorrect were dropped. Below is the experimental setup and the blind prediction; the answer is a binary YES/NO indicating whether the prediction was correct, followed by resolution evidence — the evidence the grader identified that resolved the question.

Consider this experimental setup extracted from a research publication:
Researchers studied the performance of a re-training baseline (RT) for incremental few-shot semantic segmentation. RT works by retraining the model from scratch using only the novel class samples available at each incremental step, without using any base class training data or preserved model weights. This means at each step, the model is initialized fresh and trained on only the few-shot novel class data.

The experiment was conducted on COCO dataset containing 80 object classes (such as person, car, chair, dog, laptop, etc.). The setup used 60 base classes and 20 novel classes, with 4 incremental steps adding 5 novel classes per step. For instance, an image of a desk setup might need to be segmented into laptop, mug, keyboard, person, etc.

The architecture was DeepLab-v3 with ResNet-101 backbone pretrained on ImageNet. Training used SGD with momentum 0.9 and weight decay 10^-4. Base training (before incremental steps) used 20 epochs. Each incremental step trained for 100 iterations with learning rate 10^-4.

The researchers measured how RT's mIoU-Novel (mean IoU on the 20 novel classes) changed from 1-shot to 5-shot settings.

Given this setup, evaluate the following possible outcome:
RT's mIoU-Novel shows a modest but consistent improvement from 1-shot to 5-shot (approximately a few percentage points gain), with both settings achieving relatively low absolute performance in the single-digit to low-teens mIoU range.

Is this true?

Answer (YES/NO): NO